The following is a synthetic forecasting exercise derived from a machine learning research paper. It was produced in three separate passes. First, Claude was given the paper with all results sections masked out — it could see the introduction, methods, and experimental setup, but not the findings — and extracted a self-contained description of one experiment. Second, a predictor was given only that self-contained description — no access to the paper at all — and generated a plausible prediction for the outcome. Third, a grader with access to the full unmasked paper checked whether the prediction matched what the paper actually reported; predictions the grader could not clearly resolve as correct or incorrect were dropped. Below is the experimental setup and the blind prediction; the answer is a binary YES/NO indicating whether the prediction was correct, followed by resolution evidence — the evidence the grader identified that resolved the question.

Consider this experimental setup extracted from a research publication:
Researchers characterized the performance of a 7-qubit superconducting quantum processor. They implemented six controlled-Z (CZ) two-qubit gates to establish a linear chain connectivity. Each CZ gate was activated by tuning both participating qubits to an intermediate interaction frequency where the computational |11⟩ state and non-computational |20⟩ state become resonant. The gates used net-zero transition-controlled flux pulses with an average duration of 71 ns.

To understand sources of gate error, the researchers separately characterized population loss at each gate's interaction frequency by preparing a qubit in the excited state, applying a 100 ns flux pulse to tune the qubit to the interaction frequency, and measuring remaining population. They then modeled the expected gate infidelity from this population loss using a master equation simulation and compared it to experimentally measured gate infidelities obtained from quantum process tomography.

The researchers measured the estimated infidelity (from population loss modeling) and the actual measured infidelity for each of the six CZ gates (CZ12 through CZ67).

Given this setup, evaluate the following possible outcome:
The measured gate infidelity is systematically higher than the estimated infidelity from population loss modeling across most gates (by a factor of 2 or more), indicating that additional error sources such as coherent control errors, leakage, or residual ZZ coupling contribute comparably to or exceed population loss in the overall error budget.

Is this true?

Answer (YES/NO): NO